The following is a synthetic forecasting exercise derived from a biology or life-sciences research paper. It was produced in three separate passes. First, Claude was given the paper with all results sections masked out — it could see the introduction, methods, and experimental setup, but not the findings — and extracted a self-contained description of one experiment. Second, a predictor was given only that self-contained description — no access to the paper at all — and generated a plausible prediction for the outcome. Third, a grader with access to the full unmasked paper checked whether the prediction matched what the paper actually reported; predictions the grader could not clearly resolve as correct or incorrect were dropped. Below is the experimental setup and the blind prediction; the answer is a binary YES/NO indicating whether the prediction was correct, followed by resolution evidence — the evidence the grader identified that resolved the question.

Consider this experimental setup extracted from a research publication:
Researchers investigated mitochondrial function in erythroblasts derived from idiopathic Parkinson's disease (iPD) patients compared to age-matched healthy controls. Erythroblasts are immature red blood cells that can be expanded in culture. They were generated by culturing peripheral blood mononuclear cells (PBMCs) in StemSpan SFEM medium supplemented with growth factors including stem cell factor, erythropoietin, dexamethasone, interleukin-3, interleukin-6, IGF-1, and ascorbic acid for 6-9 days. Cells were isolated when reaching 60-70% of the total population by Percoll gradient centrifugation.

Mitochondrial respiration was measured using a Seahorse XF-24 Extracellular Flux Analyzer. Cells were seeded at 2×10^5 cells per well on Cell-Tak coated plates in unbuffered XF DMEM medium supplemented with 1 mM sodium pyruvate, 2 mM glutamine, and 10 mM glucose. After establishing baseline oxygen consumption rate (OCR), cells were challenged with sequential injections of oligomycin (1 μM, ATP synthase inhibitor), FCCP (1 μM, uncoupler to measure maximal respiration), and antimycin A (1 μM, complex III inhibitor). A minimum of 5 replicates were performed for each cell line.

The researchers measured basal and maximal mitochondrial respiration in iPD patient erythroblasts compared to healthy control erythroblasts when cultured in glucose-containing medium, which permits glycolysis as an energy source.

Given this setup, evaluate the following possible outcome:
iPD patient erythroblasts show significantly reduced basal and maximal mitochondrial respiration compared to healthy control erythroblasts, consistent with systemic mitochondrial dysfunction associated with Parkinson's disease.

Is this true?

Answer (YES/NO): YES